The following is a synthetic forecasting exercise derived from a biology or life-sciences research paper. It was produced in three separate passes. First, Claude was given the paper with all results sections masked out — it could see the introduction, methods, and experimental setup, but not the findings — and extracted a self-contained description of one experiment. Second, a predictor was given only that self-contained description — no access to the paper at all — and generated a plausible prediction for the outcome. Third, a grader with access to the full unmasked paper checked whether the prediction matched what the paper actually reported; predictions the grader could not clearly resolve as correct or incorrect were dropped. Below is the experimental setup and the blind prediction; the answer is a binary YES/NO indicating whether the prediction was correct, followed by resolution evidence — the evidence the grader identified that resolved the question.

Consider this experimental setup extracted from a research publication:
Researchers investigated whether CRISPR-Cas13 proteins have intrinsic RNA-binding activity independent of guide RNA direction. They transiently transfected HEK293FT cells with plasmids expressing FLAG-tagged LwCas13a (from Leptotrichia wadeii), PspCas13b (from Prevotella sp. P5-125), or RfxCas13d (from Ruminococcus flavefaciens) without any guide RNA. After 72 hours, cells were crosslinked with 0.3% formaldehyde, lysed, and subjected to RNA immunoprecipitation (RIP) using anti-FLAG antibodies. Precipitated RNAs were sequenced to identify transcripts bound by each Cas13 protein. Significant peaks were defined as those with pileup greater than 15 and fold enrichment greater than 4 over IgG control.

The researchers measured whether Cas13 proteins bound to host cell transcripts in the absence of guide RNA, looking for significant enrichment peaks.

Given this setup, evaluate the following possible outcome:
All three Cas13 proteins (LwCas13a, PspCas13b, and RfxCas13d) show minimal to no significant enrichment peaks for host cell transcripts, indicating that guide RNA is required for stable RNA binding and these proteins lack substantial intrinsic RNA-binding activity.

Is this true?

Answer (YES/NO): NO